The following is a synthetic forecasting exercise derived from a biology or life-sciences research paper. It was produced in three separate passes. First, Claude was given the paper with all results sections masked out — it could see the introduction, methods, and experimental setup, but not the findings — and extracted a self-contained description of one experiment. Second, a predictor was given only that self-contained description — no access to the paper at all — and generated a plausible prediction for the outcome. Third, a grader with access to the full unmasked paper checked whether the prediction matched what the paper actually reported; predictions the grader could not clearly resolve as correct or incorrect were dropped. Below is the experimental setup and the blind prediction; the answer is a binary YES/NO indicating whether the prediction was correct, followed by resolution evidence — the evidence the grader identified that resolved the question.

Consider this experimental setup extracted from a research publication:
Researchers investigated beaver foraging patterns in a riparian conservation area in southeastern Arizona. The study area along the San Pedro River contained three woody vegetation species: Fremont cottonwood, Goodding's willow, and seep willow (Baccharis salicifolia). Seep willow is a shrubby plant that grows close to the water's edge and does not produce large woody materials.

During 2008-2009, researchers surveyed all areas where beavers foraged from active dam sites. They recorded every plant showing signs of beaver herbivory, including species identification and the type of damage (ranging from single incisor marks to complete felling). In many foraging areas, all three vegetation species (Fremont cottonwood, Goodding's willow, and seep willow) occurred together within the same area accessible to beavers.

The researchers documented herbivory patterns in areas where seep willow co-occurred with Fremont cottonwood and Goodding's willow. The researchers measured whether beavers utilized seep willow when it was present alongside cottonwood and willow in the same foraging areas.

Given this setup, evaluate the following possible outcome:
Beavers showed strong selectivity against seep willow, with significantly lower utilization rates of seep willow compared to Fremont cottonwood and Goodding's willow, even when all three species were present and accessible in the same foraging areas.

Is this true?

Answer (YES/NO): NO